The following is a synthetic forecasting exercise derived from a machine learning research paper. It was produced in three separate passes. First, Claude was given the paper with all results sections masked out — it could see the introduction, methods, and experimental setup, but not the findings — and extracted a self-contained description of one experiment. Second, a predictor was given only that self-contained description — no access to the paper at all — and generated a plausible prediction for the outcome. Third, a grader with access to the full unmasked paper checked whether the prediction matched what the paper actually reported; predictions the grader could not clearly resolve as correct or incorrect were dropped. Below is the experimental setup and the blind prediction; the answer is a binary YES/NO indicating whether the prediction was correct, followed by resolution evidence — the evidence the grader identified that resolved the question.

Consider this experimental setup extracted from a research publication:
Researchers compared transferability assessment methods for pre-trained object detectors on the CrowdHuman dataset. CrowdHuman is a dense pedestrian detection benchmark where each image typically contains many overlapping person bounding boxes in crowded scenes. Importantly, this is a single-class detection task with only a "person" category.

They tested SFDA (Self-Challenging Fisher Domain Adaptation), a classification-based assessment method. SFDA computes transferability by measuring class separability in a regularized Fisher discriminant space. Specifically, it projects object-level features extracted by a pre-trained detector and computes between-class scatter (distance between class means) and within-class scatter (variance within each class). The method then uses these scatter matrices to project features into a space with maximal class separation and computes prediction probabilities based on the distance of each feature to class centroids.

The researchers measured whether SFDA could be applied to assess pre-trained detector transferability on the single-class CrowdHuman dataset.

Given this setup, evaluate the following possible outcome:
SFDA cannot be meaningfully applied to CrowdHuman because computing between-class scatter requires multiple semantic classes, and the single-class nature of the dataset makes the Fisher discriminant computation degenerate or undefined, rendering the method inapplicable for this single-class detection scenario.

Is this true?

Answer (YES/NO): YES